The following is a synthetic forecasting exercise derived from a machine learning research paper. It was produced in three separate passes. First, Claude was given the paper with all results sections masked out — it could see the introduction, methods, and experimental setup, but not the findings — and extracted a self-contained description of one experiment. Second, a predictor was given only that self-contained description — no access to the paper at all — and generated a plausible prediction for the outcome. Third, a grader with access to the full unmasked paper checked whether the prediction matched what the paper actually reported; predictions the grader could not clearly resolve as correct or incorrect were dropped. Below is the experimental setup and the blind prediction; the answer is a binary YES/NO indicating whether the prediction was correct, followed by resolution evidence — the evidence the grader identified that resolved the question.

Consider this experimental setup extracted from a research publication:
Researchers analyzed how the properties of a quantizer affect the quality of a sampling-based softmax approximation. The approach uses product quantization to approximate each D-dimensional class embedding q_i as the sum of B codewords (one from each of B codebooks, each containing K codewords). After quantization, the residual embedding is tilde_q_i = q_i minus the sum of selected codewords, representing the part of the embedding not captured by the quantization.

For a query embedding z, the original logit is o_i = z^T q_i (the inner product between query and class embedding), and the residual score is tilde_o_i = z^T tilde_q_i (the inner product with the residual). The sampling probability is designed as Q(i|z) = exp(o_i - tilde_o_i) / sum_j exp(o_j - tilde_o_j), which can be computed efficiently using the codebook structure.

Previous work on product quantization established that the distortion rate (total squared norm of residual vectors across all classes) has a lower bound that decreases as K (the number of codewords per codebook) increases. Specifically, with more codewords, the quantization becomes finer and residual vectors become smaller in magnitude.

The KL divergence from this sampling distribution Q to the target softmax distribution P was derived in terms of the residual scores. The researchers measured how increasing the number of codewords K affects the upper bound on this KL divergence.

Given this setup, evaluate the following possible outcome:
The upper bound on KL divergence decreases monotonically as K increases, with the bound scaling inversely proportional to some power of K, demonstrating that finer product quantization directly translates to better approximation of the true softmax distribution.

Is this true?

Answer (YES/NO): YES